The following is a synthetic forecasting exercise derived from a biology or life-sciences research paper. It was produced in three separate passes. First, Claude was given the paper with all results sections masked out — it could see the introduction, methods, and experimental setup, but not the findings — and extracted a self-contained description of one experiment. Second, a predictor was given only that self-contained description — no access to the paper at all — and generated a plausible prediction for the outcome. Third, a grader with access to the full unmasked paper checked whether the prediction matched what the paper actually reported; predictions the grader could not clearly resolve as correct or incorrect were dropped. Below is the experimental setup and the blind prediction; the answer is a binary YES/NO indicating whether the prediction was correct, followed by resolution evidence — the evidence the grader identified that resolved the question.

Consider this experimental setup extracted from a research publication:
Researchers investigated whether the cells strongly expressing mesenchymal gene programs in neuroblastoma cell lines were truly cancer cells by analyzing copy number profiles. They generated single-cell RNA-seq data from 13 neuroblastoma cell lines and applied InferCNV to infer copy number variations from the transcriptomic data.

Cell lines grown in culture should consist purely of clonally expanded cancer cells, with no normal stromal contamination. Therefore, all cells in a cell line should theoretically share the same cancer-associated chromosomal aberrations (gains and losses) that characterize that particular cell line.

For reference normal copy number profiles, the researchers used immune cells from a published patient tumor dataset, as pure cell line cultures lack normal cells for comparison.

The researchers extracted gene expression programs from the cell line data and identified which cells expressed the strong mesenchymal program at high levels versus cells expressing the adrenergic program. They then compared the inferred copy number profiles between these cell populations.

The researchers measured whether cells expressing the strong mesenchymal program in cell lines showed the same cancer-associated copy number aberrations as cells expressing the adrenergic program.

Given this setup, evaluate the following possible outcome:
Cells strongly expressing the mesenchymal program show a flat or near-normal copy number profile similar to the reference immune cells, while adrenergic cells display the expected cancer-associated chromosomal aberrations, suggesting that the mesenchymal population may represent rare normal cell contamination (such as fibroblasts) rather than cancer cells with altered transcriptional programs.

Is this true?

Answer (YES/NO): NO